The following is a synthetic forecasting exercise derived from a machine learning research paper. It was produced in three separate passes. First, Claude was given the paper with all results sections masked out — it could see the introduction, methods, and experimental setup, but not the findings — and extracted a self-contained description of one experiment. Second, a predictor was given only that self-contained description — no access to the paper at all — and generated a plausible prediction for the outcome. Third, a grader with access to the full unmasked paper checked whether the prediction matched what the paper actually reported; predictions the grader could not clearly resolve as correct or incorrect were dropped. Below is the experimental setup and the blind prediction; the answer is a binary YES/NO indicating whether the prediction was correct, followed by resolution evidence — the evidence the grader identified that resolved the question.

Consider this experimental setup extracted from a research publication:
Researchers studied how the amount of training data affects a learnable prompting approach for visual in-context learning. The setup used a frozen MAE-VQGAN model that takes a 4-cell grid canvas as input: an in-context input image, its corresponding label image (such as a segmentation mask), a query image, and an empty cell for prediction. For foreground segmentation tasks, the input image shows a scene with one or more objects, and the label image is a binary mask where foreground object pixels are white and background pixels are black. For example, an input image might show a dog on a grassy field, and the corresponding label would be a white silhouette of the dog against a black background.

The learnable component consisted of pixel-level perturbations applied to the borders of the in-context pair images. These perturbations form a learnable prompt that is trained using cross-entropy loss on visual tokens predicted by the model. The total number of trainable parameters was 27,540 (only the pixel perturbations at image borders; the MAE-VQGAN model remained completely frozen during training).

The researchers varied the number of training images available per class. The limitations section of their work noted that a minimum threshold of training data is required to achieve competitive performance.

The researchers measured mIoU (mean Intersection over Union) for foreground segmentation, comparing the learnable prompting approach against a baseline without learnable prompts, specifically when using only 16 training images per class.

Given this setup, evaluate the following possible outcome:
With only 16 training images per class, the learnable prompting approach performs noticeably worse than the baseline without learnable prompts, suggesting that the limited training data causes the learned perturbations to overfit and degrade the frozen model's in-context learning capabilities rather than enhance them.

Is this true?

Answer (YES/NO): YES